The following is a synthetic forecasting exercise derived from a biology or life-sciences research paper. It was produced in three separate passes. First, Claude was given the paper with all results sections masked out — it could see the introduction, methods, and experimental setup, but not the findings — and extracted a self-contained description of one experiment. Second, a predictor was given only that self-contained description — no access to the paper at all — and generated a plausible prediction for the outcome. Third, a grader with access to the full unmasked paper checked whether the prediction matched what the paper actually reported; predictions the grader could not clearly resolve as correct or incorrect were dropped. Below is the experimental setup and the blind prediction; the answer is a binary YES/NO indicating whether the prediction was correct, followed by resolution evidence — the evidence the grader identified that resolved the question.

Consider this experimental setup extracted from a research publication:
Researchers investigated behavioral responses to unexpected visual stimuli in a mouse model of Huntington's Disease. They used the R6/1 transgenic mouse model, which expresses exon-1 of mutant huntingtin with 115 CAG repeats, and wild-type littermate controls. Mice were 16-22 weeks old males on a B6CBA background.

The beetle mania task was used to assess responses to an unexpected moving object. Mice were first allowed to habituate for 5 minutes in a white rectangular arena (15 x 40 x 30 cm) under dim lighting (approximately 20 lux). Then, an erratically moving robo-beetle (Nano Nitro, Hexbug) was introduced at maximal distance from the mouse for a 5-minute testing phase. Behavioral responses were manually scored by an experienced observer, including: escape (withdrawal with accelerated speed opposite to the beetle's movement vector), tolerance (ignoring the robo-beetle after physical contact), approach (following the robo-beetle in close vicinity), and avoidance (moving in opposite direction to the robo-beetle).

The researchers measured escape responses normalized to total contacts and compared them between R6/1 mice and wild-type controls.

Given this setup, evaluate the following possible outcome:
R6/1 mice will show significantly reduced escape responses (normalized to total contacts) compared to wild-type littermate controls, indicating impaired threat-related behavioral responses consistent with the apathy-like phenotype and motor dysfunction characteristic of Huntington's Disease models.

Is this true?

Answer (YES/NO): YES